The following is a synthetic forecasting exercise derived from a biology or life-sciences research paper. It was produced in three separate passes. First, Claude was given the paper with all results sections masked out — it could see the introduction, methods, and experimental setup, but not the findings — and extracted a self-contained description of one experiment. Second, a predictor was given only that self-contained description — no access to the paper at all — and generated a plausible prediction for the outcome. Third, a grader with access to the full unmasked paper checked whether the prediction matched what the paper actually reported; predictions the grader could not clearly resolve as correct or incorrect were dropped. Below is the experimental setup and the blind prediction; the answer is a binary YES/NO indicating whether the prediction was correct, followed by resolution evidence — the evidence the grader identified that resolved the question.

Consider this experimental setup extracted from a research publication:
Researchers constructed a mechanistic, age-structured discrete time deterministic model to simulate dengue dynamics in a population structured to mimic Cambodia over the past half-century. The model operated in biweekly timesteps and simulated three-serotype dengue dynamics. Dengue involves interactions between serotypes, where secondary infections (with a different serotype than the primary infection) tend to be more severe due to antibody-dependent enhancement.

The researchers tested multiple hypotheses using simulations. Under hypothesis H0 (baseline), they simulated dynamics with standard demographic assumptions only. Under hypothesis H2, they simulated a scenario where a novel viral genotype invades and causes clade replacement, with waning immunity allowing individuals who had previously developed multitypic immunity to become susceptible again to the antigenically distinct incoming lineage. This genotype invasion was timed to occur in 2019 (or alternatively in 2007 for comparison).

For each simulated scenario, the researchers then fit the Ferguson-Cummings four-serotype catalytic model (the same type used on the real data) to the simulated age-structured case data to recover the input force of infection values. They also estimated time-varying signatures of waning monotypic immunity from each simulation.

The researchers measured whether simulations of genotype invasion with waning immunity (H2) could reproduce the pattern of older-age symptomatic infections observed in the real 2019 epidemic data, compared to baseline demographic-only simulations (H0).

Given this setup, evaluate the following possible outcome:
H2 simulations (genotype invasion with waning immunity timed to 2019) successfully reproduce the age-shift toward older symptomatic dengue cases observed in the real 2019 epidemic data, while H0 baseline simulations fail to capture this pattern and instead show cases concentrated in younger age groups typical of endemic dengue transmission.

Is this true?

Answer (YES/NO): NO